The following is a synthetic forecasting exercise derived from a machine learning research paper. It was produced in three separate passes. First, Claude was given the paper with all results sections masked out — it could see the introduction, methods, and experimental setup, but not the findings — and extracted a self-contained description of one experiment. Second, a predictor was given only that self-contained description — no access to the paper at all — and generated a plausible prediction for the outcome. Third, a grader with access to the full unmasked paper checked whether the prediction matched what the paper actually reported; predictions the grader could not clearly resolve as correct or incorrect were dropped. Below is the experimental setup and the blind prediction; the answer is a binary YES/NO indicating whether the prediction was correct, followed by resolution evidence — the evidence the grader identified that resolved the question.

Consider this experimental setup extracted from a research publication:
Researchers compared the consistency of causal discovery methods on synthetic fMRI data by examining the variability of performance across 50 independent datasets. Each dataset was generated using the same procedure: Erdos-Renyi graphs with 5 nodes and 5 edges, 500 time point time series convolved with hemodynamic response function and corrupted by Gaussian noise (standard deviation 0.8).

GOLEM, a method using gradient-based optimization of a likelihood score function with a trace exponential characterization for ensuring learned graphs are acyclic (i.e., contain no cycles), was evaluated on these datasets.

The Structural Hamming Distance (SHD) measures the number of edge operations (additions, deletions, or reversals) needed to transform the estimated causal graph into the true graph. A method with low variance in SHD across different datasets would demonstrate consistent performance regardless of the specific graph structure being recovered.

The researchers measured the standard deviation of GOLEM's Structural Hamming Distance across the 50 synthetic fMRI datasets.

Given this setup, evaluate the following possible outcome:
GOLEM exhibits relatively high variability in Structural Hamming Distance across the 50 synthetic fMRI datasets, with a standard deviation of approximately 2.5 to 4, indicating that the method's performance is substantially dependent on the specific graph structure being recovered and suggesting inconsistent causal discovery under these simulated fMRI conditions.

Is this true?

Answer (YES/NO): NO